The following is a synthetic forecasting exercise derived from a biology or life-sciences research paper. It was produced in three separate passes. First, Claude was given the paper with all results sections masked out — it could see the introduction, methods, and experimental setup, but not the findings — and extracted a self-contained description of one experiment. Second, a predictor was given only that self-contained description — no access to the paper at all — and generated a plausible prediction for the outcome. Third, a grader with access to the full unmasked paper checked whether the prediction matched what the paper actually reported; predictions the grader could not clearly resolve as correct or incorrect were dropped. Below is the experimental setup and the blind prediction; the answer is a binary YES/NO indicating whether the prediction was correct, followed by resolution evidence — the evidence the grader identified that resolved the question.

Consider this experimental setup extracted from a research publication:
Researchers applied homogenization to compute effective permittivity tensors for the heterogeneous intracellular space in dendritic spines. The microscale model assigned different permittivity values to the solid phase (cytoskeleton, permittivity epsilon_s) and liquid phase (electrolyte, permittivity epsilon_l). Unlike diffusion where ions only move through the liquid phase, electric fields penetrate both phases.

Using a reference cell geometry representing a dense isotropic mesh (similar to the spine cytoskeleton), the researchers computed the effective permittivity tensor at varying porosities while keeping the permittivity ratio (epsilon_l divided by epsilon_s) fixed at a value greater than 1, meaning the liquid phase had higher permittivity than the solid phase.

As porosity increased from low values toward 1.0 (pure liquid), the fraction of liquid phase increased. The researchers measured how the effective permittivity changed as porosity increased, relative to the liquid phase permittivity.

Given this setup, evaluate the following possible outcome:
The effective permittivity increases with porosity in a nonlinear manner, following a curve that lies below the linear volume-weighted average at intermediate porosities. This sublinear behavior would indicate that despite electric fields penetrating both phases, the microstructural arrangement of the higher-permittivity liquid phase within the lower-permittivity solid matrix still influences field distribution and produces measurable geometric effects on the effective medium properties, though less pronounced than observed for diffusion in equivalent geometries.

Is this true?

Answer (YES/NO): YES